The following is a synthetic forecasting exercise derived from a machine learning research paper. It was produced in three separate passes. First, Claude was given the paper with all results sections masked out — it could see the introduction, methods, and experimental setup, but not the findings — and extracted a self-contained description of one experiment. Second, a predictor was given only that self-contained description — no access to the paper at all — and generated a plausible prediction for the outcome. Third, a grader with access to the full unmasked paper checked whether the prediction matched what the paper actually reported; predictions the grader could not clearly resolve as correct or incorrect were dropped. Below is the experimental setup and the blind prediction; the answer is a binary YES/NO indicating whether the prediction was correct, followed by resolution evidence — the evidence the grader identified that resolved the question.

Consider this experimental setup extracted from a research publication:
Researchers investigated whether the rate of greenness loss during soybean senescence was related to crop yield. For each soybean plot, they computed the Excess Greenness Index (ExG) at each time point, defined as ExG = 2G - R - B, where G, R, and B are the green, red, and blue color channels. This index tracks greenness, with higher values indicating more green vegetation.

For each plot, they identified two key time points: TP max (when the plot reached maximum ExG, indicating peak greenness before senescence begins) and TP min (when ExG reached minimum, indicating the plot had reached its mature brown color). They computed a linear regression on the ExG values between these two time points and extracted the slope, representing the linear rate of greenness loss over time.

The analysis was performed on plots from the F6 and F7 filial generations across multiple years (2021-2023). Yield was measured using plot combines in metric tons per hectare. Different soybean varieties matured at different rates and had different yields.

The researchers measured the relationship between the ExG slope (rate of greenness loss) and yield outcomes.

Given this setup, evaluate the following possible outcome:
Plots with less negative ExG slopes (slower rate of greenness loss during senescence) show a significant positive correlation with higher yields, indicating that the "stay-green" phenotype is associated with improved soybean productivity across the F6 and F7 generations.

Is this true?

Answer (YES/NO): NO